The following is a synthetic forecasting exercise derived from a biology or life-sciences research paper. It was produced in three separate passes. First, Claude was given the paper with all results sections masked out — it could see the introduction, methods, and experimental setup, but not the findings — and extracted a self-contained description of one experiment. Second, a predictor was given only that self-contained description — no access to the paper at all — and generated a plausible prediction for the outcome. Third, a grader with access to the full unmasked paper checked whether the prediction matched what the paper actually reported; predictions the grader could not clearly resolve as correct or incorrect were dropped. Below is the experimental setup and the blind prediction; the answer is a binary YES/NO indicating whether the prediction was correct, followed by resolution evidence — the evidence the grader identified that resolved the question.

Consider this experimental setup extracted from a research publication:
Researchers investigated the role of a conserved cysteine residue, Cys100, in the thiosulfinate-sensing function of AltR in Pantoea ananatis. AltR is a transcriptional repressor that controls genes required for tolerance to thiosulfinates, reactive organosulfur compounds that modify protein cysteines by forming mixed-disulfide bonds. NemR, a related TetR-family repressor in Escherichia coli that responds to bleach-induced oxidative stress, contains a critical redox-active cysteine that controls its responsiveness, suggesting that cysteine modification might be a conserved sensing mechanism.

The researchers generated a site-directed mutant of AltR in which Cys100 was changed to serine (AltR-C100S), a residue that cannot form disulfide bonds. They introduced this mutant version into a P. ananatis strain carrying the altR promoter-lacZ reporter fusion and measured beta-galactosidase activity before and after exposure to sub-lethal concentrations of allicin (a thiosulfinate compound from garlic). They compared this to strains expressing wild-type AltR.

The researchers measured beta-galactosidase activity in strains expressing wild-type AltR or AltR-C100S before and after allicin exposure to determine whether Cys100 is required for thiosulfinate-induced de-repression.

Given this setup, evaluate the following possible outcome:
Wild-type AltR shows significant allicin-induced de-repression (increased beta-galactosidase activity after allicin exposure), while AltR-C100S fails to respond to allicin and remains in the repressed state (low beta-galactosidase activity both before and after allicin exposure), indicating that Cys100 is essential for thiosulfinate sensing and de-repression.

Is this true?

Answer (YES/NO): YES